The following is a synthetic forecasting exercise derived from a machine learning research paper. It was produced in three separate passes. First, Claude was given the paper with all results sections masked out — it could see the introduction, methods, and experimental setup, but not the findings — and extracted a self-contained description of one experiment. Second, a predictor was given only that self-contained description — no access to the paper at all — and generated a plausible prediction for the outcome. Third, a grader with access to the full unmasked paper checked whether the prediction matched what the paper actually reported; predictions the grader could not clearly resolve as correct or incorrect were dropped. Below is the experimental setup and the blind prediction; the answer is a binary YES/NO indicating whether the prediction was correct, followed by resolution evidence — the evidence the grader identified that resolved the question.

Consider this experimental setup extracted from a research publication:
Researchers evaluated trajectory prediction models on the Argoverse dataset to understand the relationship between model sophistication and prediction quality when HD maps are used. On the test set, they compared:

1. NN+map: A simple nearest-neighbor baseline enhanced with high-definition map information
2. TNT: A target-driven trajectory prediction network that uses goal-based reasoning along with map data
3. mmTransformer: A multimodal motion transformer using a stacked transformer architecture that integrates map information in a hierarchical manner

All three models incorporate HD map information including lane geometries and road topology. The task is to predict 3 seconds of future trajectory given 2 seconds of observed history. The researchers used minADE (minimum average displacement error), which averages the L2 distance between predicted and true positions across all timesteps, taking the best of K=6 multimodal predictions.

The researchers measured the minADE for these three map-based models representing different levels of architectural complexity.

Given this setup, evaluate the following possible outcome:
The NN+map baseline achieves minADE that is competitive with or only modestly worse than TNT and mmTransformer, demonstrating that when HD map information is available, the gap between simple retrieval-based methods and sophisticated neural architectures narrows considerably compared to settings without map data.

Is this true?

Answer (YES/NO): NO